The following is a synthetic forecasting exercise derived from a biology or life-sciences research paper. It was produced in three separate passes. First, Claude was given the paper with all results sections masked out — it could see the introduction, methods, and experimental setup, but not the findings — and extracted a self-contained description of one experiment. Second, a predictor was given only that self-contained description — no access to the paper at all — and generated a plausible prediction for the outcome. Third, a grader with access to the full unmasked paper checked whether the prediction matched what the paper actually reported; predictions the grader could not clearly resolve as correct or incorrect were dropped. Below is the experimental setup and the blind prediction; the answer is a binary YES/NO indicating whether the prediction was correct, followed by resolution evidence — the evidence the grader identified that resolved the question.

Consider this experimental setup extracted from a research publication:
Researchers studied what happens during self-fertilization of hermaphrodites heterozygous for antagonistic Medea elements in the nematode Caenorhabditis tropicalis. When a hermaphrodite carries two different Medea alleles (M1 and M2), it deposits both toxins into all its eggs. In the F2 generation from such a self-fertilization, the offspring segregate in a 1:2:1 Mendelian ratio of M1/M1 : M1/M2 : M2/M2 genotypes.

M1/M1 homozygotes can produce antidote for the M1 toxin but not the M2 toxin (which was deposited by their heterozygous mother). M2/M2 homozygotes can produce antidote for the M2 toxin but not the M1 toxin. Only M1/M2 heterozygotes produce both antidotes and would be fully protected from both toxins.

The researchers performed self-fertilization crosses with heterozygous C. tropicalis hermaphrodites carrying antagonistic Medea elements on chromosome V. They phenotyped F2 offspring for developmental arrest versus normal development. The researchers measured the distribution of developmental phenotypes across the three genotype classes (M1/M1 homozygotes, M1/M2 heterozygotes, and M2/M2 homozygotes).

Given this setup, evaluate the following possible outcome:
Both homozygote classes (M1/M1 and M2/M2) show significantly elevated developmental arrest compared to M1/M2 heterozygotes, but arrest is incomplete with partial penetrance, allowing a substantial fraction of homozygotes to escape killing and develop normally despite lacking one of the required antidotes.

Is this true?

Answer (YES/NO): YES